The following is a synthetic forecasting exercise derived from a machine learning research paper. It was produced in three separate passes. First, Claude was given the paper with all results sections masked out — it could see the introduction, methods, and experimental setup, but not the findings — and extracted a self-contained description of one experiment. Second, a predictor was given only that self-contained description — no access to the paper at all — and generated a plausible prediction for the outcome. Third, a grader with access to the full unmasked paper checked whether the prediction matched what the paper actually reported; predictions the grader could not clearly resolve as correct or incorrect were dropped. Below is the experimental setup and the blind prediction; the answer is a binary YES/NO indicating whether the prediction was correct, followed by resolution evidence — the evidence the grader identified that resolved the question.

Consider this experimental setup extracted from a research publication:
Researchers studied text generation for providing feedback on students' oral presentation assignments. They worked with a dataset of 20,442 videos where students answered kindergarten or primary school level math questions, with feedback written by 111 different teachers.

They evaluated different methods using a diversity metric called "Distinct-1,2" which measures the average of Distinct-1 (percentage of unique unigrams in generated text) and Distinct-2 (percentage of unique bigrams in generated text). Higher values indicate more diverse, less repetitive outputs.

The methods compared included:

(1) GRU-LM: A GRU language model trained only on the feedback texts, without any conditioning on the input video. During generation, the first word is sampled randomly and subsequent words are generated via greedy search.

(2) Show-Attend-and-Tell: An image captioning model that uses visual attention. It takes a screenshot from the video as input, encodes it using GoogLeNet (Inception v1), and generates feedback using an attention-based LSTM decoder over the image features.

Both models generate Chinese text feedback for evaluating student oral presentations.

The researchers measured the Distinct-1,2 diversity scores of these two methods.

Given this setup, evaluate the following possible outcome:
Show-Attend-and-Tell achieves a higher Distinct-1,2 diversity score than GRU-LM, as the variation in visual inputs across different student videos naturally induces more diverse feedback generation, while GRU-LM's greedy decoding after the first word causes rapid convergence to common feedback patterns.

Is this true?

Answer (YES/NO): NO